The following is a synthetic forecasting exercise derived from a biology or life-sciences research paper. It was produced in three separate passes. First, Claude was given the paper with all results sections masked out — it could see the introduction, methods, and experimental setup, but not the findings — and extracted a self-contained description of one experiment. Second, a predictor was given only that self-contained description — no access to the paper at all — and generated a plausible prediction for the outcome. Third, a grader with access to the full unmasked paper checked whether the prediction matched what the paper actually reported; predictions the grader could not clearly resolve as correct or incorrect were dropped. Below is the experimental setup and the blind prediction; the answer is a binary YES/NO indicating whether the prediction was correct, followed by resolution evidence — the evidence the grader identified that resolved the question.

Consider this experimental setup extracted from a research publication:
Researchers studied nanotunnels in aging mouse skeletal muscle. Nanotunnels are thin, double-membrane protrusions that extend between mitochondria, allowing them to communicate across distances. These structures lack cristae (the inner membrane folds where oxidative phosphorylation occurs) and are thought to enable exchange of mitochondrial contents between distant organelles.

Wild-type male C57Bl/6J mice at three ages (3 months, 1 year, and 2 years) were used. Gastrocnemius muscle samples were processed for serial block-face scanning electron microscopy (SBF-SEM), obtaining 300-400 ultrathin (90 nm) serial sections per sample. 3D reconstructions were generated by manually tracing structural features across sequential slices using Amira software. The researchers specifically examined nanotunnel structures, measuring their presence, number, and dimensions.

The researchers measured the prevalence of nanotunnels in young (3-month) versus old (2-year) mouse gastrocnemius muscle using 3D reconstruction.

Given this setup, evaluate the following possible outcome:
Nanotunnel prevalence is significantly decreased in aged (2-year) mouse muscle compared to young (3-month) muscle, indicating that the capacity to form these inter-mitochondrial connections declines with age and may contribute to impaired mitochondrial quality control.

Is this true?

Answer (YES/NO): YES